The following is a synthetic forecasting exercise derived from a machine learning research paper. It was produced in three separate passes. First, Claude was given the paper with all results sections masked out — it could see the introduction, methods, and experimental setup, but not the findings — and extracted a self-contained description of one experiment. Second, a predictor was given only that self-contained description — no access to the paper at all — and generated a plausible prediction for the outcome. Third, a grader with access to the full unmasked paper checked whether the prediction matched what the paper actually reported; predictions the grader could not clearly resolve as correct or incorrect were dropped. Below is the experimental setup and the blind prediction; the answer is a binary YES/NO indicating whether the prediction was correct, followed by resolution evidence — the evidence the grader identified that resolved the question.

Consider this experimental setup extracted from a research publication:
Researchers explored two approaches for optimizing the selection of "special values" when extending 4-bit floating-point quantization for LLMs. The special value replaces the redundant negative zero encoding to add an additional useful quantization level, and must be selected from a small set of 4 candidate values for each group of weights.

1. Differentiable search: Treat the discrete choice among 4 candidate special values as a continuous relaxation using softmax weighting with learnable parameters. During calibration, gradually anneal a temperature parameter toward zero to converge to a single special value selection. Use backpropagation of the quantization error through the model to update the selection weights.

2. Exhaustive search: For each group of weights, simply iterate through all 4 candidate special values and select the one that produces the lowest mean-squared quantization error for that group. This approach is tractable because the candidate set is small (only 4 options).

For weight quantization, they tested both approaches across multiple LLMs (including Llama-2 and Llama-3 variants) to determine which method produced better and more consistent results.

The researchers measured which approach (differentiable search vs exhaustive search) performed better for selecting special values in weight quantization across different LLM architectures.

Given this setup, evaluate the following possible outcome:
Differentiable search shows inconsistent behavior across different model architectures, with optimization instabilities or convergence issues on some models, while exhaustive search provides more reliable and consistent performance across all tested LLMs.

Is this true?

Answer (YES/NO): YES